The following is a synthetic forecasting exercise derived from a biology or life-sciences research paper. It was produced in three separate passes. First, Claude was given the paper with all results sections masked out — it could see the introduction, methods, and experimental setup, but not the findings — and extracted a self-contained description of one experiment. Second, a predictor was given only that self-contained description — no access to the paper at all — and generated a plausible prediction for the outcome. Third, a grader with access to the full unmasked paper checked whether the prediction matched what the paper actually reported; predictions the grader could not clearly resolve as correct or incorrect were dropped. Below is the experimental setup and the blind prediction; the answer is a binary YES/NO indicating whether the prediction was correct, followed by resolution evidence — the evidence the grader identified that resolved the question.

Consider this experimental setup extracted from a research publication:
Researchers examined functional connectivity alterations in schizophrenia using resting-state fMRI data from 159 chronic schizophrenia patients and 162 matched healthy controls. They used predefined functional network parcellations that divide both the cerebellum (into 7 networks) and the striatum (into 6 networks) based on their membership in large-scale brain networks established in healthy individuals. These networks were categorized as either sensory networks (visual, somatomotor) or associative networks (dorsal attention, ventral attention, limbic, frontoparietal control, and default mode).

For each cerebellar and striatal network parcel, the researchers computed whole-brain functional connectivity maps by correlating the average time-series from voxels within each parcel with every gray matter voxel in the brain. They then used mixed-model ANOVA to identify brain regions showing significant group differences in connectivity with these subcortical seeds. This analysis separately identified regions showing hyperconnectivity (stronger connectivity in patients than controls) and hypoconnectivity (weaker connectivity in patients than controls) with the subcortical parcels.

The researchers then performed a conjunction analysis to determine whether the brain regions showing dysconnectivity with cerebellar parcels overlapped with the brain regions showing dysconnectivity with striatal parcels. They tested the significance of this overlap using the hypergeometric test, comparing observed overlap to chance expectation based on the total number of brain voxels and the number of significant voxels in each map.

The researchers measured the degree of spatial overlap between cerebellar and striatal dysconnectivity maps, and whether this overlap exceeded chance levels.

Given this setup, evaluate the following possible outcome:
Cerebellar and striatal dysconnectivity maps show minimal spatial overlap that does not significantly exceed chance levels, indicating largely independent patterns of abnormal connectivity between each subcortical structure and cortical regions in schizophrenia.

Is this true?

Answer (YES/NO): NO